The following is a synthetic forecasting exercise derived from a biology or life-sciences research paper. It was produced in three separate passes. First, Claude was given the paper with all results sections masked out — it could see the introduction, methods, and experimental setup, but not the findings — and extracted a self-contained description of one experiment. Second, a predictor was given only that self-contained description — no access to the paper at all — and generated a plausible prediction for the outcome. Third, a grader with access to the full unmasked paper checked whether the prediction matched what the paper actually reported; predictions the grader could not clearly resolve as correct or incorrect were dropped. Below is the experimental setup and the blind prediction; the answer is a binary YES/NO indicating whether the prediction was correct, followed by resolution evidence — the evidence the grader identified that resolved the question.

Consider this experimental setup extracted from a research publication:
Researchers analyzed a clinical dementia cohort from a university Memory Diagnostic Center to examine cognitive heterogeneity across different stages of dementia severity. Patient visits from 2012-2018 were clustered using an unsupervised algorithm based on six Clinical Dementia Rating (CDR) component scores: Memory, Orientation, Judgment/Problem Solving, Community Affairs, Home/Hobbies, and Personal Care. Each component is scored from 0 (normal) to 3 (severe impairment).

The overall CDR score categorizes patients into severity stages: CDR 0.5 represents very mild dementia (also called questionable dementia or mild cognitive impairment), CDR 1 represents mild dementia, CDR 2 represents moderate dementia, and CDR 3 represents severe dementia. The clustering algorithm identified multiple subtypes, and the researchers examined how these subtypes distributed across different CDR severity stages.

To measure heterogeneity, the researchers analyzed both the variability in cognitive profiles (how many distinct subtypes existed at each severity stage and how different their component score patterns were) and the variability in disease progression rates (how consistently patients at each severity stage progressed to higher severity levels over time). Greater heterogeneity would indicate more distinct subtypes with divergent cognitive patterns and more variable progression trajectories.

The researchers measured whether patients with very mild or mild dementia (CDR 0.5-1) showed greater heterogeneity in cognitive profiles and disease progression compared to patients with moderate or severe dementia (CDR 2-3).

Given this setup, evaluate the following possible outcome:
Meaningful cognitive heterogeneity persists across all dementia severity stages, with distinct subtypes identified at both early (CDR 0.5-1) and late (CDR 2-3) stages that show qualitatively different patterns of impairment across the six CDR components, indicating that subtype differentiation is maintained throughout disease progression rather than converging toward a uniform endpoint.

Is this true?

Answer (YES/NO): NO